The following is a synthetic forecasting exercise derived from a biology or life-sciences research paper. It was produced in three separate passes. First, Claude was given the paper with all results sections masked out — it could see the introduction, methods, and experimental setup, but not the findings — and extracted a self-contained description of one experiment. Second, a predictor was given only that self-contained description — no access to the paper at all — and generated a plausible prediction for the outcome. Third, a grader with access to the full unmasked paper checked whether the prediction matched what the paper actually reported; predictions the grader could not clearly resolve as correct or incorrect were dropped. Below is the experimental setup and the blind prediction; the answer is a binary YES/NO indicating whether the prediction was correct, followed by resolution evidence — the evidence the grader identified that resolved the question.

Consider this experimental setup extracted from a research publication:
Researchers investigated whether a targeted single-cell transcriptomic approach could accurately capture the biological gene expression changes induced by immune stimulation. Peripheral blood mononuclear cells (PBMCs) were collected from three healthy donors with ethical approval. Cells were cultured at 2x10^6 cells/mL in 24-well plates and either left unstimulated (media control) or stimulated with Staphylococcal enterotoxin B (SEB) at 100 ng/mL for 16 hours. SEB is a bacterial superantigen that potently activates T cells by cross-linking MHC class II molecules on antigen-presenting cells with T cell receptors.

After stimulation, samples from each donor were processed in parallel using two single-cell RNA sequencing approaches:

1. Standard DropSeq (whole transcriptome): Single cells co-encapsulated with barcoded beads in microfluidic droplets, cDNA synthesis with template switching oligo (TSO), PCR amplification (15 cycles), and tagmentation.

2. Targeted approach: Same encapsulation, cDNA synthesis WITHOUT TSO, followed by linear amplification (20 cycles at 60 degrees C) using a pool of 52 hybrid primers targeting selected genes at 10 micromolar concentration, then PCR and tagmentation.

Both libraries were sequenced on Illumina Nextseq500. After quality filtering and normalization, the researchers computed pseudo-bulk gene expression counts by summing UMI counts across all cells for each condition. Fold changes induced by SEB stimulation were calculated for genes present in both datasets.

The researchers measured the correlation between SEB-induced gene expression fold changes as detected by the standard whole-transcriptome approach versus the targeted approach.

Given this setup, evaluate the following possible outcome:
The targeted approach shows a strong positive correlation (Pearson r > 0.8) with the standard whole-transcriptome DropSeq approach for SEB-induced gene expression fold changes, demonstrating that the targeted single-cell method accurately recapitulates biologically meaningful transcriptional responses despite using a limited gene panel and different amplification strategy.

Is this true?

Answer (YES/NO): NO